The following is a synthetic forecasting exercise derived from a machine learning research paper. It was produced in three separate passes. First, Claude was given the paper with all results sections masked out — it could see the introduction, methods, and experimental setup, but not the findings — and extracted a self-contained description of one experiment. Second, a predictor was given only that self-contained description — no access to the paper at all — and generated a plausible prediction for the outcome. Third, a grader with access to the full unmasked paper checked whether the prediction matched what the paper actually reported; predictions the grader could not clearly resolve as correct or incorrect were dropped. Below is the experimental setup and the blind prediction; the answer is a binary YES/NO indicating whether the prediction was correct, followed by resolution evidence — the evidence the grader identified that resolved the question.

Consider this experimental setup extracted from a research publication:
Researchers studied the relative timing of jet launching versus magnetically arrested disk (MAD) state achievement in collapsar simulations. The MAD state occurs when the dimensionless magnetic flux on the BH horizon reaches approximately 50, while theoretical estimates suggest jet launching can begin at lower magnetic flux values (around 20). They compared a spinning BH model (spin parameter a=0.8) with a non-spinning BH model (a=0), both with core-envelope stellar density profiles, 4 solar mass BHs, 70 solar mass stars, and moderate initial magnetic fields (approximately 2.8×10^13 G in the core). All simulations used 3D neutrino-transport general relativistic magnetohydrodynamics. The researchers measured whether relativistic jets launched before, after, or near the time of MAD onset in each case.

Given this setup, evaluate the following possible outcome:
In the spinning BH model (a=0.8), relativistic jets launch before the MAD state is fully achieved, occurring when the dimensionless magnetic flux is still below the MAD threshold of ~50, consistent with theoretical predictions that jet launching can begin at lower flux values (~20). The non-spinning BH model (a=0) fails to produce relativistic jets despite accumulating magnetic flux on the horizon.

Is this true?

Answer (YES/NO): NO